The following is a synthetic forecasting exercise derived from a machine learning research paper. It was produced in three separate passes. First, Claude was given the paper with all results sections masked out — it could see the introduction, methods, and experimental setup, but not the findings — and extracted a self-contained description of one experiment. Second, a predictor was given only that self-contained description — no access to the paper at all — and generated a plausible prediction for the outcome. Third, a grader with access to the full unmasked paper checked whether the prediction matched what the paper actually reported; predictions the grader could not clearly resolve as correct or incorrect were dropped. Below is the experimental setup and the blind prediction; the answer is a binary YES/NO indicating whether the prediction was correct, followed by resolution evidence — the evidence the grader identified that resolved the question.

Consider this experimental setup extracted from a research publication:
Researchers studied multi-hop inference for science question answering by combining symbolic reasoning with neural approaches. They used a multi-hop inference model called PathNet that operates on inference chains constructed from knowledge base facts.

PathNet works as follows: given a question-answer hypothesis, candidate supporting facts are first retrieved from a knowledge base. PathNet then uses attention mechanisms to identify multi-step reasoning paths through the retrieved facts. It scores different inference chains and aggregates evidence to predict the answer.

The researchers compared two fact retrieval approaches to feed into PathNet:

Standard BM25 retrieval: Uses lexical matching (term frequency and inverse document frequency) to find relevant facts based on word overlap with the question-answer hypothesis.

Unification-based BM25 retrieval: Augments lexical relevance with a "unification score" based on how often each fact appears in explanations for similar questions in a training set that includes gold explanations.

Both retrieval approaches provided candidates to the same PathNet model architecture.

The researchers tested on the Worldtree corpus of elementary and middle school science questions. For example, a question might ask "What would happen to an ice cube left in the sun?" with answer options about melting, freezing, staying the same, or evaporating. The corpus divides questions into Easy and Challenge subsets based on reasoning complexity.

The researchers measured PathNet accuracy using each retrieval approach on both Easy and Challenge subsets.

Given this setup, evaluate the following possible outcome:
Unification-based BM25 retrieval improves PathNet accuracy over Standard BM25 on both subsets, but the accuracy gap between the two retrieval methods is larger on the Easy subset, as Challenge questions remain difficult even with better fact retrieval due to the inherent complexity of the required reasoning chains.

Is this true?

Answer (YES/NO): NO